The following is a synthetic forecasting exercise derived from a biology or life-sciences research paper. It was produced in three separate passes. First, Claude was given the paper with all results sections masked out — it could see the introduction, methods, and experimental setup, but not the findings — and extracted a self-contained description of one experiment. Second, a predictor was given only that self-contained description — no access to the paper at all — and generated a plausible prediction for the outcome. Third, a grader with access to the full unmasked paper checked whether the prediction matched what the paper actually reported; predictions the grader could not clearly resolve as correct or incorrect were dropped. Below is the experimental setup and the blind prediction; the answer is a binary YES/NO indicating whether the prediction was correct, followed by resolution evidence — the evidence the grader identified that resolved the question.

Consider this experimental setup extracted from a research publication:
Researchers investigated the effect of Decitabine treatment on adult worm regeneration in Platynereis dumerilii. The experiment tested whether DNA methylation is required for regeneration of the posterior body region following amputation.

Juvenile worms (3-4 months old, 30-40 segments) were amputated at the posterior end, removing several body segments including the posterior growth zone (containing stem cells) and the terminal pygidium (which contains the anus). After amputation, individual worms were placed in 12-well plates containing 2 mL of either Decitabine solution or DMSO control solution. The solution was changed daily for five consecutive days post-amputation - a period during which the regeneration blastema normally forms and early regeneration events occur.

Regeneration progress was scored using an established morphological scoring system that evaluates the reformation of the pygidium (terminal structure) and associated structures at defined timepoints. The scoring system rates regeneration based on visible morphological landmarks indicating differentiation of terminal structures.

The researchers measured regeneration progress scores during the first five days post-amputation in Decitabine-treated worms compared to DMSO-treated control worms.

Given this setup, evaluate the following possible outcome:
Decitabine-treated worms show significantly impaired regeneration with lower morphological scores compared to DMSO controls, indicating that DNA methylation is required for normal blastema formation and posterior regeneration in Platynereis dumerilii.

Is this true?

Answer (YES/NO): YES